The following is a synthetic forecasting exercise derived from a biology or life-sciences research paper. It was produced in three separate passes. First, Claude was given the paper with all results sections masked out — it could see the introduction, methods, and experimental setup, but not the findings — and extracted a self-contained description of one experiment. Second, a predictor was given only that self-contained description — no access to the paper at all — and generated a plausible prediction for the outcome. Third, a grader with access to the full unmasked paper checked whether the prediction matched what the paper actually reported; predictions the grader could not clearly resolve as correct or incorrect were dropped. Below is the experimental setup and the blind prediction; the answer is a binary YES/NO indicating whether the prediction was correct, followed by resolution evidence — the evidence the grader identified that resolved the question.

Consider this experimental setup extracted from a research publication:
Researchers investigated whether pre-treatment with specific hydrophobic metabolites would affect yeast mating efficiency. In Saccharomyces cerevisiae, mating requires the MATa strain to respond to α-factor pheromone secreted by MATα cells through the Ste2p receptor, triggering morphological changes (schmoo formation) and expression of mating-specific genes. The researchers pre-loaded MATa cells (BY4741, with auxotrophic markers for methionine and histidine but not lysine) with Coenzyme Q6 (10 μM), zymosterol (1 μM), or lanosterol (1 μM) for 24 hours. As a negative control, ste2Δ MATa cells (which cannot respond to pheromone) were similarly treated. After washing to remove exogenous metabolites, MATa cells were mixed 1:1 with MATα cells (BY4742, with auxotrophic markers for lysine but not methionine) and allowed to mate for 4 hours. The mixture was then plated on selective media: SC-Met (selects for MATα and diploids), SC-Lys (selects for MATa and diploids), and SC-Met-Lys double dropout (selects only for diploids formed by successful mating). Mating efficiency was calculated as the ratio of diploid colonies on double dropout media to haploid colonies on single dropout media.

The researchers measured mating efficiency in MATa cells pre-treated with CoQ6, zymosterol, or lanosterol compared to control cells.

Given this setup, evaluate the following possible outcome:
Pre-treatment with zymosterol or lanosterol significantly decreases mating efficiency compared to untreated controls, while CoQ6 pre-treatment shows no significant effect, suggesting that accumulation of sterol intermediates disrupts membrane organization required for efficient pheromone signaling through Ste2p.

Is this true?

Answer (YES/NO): NO